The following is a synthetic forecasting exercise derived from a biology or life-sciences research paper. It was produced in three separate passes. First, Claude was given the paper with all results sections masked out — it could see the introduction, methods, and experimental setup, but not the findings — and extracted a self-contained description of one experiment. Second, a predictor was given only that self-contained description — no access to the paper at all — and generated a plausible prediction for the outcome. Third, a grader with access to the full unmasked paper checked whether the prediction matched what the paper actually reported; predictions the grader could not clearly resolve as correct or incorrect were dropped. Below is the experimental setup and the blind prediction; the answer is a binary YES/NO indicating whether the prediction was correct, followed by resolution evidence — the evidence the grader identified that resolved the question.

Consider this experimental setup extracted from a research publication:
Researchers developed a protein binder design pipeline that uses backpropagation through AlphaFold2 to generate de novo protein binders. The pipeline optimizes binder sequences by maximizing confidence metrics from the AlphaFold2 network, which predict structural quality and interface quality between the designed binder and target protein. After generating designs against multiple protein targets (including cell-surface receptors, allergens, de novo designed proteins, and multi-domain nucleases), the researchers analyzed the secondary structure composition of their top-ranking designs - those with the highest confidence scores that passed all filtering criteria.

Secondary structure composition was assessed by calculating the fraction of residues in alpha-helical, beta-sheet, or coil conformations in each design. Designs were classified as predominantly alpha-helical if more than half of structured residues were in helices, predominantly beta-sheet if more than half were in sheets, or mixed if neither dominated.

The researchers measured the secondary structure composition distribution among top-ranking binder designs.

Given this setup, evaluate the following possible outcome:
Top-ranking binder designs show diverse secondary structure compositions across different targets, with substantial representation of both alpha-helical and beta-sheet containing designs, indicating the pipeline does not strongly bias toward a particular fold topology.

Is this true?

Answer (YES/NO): NO